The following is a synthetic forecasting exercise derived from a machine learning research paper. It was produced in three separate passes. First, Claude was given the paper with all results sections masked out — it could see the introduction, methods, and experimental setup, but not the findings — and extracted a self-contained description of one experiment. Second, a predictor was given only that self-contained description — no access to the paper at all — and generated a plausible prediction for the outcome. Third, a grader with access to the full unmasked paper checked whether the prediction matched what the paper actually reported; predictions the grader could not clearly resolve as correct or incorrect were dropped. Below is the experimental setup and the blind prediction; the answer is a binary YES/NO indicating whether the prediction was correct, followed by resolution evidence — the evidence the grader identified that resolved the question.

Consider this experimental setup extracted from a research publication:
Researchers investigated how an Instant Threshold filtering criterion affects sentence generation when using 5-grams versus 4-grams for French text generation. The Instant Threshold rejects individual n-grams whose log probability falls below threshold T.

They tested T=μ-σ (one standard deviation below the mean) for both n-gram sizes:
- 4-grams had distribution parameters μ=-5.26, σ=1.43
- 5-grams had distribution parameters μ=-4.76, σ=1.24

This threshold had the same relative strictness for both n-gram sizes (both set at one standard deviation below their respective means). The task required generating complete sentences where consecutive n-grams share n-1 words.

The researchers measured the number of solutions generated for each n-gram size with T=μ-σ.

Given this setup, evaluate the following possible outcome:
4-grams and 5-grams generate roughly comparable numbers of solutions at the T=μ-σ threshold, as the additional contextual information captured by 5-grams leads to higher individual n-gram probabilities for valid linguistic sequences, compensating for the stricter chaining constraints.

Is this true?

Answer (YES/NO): NO